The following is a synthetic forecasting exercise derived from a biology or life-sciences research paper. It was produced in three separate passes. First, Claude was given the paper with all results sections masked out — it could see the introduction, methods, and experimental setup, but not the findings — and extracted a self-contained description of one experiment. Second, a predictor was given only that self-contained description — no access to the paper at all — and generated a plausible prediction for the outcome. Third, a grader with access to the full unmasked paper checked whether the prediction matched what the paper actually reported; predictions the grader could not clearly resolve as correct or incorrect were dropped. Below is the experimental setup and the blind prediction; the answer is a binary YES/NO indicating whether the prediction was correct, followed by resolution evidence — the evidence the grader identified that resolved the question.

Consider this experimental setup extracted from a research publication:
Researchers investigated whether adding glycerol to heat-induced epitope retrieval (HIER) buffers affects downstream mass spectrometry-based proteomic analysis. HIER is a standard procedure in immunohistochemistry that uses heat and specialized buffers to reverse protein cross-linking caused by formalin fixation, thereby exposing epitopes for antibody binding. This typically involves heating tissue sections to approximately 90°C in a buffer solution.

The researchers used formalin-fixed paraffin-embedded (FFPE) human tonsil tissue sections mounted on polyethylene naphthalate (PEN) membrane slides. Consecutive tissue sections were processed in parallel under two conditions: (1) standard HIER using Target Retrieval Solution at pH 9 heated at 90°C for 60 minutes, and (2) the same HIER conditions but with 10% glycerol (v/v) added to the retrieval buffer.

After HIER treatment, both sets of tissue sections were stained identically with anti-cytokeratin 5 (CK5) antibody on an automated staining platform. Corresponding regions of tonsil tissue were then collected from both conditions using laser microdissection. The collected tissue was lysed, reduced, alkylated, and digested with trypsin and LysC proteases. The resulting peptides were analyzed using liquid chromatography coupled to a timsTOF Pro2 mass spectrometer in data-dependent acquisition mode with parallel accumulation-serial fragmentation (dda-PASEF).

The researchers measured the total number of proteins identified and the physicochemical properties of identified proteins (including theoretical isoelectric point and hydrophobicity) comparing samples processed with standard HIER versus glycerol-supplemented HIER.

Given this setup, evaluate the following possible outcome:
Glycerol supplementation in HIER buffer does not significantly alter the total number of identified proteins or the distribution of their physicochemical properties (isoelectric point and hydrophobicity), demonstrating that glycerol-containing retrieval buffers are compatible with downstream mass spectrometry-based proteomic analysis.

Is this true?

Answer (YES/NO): YES